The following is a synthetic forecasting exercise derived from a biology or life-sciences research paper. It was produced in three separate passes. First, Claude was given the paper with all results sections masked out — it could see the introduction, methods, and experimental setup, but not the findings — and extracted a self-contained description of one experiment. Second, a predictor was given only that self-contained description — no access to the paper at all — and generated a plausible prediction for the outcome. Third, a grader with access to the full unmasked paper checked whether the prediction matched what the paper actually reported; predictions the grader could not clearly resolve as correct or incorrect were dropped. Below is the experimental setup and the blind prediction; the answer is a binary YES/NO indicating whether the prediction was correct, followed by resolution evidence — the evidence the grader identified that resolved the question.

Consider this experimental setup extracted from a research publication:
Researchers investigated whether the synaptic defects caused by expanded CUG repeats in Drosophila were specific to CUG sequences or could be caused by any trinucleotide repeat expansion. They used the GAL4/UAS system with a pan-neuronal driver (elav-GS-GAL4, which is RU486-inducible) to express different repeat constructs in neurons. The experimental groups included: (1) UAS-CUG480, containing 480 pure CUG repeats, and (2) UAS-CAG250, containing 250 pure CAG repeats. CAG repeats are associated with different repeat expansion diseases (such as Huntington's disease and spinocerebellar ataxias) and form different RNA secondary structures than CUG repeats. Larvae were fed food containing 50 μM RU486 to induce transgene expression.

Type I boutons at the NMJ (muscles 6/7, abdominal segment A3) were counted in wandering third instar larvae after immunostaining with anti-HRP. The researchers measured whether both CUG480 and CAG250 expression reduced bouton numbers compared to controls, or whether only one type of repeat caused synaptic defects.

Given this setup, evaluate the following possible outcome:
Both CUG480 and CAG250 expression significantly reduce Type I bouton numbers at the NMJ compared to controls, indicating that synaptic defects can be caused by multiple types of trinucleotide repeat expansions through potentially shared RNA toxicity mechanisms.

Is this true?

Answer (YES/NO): NO